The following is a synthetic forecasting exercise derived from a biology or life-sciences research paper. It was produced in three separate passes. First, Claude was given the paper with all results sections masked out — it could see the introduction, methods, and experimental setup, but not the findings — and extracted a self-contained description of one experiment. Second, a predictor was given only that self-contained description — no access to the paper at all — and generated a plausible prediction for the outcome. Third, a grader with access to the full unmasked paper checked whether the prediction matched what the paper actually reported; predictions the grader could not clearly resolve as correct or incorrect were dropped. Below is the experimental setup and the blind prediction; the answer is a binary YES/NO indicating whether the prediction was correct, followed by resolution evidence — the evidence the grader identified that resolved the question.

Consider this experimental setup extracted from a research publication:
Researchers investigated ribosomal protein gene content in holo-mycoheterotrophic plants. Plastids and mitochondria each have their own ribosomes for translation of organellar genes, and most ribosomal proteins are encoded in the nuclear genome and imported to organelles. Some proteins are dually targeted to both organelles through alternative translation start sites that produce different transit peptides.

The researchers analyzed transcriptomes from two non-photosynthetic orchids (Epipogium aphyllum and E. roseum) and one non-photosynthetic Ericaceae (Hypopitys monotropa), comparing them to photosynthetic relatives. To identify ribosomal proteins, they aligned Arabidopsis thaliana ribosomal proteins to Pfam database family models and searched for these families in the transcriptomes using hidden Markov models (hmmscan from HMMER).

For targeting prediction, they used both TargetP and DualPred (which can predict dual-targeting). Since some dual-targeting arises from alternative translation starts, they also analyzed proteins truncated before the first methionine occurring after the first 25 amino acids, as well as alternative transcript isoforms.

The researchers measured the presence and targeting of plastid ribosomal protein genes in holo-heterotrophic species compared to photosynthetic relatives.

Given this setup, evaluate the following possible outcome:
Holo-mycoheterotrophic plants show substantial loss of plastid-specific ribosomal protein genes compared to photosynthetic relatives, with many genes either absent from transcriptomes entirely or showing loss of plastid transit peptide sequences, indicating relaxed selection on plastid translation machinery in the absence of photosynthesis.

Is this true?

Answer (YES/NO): NO